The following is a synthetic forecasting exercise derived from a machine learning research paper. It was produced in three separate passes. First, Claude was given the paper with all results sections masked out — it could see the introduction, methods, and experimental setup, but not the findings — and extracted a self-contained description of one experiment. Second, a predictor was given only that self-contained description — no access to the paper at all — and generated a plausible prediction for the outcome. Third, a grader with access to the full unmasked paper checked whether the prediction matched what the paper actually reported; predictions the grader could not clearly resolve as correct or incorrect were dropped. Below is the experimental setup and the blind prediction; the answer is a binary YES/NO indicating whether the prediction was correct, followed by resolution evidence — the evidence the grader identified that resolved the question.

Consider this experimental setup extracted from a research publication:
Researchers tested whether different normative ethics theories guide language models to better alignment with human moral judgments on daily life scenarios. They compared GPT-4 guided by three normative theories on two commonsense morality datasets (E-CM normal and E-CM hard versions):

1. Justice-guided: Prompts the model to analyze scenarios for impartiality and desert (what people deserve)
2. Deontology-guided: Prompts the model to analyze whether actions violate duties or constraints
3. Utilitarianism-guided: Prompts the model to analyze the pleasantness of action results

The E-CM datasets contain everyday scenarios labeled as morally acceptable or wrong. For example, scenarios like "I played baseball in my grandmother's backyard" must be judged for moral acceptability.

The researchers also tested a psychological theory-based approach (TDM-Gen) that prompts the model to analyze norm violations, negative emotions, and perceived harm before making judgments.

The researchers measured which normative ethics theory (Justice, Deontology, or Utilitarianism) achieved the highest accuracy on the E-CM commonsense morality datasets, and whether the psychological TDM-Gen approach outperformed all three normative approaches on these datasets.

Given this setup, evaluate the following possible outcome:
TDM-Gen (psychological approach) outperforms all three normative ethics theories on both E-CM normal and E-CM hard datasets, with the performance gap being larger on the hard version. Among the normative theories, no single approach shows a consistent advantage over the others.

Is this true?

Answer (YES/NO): NO